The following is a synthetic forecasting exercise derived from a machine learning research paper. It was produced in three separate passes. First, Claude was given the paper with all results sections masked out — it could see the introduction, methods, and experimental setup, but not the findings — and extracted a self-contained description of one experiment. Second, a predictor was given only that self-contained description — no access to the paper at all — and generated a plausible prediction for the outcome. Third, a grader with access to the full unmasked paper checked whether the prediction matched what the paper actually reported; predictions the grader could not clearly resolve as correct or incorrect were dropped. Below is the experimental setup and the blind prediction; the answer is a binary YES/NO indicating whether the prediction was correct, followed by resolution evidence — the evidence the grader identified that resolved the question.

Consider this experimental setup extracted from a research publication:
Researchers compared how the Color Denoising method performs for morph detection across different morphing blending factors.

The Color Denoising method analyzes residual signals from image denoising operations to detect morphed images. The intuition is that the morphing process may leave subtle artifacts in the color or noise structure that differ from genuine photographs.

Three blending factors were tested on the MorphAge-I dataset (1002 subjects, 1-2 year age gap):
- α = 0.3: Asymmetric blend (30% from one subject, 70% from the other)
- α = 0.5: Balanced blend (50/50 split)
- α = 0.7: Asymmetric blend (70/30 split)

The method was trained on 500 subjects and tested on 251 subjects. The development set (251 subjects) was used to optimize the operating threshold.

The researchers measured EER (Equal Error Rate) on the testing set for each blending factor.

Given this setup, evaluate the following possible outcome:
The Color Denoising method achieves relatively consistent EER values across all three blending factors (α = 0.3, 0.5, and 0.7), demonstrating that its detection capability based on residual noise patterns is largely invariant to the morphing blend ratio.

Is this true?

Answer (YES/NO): NO